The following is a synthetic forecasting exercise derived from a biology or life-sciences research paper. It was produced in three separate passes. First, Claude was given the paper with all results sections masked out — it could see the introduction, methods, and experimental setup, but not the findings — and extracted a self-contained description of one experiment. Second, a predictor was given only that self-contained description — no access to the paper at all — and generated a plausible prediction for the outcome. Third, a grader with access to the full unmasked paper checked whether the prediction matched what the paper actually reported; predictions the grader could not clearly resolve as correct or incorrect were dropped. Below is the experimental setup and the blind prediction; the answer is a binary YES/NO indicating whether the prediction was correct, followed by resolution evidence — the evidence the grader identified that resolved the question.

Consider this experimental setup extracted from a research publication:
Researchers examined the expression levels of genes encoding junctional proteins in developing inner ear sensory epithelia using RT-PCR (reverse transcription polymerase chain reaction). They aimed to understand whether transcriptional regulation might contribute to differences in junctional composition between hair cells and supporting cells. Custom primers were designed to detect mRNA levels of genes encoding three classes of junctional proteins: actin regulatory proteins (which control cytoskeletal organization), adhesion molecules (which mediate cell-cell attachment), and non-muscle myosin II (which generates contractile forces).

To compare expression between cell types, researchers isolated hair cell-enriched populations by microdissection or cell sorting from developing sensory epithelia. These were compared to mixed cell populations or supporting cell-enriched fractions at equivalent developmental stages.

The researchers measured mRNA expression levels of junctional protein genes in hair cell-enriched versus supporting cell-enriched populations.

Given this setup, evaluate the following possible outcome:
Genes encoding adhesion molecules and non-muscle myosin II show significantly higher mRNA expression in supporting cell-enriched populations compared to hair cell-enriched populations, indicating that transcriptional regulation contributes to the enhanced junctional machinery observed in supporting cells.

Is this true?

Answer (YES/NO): NO